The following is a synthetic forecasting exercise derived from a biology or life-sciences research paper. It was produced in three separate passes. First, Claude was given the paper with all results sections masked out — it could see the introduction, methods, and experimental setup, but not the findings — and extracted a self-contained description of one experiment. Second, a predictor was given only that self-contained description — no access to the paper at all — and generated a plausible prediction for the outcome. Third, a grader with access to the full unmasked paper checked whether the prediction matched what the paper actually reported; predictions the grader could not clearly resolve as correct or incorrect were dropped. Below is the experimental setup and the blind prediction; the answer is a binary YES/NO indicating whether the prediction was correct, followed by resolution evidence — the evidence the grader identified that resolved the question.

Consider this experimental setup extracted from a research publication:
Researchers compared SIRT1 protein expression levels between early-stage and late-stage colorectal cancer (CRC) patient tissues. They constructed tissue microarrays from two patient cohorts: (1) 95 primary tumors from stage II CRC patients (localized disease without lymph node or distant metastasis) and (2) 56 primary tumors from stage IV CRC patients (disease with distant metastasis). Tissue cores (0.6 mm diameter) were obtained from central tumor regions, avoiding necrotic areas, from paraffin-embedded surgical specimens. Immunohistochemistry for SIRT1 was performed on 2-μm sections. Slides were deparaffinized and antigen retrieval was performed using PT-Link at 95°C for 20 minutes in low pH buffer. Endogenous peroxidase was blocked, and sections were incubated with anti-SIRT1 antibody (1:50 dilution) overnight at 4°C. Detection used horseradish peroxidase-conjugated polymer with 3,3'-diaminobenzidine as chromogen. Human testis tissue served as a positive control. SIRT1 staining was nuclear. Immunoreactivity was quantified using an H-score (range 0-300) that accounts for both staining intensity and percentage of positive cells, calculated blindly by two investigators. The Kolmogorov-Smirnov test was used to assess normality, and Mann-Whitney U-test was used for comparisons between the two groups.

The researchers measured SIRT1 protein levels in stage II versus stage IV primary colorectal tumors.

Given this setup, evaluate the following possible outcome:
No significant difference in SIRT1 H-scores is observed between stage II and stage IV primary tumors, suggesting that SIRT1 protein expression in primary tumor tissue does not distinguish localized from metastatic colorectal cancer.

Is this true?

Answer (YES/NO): YES